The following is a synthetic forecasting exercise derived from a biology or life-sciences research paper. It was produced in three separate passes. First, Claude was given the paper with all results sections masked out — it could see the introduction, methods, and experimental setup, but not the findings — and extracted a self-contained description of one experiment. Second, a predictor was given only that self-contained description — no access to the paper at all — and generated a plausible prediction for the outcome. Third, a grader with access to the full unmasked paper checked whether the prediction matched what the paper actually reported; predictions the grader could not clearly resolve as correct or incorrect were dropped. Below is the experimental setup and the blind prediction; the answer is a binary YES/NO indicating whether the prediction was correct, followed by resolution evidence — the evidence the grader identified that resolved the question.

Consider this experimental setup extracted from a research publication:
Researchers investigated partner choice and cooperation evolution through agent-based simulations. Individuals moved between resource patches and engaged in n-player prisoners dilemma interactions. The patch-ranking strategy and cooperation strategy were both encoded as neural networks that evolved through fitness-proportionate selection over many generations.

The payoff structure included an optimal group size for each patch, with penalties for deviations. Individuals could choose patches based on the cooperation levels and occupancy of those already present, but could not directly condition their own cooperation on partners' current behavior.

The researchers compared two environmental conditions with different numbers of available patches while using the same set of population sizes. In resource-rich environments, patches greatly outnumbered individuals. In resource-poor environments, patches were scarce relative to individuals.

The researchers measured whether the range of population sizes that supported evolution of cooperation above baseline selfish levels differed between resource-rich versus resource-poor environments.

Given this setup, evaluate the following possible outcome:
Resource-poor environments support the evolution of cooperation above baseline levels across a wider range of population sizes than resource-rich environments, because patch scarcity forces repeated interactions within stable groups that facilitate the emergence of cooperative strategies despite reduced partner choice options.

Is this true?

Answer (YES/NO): NO